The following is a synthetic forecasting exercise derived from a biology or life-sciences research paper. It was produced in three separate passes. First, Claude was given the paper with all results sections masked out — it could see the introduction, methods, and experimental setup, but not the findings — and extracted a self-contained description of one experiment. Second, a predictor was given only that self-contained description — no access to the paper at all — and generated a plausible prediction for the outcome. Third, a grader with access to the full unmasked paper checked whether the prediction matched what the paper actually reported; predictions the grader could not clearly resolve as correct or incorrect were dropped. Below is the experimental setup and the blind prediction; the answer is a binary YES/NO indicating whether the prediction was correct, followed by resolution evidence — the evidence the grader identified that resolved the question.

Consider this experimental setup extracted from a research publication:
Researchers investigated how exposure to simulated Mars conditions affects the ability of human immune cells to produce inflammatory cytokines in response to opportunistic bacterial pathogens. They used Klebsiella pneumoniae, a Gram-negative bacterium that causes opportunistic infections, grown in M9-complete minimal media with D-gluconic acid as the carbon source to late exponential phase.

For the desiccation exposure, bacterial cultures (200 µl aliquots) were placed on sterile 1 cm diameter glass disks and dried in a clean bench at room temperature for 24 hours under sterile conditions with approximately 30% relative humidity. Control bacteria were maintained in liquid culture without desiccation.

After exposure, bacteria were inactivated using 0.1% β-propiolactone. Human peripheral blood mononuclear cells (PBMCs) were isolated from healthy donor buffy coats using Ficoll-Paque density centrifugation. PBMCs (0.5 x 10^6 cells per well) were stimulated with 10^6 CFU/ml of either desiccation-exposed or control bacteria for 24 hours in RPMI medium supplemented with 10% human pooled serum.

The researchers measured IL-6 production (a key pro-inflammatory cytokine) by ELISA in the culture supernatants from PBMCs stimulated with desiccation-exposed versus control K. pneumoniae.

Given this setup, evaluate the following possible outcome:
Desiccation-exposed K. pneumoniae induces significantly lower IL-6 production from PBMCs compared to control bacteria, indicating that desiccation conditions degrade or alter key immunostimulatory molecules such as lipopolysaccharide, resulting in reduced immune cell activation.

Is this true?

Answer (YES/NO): NO